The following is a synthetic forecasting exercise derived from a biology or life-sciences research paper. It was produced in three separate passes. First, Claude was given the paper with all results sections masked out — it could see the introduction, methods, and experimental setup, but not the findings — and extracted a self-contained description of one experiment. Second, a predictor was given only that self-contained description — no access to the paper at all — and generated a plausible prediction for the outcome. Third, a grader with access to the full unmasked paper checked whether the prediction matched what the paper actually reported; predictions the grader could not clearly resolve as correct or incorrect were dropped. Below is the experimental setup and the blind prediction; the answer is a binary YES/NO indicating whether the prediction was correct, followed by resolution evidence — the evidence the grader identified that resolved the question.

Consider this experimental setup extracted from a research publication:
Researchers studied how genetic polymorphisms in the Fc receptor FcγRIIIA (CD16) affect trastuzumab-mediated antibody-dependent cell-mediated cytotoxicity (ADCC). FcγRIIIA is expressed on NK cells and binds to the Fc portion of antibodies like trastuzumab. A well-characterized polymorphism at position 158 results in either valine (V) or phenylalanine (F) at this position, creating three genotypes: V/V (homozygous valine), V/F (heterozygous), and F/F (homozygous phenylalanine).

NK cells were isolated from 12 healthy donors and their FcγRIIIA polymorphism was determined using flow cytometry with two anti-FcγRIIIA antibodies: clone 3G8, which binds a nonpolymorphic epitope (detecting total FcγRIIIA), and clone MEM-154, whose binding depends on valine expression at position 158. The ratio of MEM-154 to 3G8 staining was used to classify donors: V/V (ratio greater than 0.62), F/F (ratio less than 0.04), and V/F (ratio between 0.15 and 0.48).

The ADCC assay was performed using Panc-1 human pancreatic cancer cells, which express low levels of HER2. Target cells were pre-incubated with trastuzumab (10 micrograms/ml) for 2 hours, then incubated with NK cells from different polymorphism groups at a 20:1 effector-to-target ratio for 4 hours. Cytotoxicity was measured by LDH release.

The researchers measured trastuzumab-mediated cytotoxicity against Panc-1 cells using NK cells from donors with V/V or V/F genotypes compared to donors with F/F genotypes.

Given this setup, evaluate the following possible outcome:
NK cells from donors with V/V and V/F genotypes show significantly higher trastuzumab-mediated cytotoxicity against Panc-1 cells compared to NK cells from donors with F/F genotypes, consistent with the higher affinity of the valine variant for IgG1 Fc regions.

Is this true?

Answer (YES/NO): NO